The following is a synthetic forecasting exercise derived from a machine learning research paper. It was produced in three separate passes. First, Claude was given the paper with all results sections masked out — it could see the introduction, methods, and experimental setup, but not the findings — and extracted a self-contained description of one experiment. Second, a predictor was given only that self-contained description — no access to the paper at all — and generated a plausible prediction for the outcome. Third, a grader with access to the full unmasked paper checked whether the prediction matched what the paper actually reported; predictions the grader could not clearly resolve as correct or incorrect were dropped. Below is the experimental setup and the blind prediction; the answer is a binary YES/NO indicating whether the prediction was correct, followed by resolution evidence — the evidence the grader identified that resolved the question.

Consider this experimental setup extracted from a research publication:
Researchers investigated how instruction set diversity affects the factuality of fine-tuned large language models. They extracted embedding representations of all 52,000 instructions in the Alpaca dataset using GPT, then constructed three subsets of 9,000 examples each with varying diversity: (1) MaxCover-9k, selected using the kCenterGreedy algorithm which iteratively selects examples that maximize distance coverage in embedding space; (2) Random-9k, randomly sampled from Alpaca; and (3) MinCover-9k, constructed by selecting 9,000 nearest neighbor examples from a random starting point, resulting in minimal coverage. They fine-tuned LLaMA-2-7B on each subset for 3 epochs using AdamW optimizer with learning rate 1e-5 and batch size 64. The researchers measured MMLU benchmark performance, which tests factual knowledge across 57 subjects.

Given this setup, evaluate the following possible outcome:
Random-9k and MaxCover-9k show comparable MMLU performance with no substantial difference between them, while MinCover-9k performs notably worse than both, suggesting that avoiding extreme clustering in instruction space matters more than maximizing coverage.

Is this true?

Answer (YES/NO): NO